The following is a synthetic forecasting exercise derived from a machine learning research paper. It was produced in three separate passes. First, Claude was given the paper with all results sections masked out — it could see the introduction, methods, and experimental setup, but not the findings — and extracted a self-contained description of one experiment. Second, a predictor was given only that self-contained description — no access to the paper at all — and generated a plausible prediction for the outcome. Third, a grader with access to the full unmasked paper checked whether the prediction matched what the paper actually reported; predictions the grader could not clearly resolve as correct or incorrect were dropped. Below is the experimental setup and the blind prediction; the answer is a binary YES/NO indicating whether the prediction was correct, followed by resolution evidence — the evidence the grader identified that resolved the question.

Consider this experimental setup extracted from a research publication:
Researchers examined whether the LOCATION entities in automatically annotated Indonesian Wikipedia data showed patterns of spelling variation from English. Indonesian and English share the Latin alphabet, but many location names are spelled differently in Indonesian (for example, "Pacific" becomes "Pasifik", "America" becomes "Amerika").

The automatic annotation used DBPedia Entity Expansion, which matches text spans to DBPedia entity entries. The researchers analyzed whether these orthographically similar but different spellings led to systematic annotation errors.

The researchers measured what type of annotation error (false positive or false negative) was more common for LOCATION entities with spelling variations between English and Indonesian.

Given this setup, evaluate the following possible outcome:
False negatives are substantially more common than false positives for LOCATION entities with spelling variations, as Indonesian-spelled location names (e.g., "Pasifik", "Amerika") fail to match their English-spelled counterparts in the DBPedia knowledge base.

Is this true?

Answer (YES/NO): YES